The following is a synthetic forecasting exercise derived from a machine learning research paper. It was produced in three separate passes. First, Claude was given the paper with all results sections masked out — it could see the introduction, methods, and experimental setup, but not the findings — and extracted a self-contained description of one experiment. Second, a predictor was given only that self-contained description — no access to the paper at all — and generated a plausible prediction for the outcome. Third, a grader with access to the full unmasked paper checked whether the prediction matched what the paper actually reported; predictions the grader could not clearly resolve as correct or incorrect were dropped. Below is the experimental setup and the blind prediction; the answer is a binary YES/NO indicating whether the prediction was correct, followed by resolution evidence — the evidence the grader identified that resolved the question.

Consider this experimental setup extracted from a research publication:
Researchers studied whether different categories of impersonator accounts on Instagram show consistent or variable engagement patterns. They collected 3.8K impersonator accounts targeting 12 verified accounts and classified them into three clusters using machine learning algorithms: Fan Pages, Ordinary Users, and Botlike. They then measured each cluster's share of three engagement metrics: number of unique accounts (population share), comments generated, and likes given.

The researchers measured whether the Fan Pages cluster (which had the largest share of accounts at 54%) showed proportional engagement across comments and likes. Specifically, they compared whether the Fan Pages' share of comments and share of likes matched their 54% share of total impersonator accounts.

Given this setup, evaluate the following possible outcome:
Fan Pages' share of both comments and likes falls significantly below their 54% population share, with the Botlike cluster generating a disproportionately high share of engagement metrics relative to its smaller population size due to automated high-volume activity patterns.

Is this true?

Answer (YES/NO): NO